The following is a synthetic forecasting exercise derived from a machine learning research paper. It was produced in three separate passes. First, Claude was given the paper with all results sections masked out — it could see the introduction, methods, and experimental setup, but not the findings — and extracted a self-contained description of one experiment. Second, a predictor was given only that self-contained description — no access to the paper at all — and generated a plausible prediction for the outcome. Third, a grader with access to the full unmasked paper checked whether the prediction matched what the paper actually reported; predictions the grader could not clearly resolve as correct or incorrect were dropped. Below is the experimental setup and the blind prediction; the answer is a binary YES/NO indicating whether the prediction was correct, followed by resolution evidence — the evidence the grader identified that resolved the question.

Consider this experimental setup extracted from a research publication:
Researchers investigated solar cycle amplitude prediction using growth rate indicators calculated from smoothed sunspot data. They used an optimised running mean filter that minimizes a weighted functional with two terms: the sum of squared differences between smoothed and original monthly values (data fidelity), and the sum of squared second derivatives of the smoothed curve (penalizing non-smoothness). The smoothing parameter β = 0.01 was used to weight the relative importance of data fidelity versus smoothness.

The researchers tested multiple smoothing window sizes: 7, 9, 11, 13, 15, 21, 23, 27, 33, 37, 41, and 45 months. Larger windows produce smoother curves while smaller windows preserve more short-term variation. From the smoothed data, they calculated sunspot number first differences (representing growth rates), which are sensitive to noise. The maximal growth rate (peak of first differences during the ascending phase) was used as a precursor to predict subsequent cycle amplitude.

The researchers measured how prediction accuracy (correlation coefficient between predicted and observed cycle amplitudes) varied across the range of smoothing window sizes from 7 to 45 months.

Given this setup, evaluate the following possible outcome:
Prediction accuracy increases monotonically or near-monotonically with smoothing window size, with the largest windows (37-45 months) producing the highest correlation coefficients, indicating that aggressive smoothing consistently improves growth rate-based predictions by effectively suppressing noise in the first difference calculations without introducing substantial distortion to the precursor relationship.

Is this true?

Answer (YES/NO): YES